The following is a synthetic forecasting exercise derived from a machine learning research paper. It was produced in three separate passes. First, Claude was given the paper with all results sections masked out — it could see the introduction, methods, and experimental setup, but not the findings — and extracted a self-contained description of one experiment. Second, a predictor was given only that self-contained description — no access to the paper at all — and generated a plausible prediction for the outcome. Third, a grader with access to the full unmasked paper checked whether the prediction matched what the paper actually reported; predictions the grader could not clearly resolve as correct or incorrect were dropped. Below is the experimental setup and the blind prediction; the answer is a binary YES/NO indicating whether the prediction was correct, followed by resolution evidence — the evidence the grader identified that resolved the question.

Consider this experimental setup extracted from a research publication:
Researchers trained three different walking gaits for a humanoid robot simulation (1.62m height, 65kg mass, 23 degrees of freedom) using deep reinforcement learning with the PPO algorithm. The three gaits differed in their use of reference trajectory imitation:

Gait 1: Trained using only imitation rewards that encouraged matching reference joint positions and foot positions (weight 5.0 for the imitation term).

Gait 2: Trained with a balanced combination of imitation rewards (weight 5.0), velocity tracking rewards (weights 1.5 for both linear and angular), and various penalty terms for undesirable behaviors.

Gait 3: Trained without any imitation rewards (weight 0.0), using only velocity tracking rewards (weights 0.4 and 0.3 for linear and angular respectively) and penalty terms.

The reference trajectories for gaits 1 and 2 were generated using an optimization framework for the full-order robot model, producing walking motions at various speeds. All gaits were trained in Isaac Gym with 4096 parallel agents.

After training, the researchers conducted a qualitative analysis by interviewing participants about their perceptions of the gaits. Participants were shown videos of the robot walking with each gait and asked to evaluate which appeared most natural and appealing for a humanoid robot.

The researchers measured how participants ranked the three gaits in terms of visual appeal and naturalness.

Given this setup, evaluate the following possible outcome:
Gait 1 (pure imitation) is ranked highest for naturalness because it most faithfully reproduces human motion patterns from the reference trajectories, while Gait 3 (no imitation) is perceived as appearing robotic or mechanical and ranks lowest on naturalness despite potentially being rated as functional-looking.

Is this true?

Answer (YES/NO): YES